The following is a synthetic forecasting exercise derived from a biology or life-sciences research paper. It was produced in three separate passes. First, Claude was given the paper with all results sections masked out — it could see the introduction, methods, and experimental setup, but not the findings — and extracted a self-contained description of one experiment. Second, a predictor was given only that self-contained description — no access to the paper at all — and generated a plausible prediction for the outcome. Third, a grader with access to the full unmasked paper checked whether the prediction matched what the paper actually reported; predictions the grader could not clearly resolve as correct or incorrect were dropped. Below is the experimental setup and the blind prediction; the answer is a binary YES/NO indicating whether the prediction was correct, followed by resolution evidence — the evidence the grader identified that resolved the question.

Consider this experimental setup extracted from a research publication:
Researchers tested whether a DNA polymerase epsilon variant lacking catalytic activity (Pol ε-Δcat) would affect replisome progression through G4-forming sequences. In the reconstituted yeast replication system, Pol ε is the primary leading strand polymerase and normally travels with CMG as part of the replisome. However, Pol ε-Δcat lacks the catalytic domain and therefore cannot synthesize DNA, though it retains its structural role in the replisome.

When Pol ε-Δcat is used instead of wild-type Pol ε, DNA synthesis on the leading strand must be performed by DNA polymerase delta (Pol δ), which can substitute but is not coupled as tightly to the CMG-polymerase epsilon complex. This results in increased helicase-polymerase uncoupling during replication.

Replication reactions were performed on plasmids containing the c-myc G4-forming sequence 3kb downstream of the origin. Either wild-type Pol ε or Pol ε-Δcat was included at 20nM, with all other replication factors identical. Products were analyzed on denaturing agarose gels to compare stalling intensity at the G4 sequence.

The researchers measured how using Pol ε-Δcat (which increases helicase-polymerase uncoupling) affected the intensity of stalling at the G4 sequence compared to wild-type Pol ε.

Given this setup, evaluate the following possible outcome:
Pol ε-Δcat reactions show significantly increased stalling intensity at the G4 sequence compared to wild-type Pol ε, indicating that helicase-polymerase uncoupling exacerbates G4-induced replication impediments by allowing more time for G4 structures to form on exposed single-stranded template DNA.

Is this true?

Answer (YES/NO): YES